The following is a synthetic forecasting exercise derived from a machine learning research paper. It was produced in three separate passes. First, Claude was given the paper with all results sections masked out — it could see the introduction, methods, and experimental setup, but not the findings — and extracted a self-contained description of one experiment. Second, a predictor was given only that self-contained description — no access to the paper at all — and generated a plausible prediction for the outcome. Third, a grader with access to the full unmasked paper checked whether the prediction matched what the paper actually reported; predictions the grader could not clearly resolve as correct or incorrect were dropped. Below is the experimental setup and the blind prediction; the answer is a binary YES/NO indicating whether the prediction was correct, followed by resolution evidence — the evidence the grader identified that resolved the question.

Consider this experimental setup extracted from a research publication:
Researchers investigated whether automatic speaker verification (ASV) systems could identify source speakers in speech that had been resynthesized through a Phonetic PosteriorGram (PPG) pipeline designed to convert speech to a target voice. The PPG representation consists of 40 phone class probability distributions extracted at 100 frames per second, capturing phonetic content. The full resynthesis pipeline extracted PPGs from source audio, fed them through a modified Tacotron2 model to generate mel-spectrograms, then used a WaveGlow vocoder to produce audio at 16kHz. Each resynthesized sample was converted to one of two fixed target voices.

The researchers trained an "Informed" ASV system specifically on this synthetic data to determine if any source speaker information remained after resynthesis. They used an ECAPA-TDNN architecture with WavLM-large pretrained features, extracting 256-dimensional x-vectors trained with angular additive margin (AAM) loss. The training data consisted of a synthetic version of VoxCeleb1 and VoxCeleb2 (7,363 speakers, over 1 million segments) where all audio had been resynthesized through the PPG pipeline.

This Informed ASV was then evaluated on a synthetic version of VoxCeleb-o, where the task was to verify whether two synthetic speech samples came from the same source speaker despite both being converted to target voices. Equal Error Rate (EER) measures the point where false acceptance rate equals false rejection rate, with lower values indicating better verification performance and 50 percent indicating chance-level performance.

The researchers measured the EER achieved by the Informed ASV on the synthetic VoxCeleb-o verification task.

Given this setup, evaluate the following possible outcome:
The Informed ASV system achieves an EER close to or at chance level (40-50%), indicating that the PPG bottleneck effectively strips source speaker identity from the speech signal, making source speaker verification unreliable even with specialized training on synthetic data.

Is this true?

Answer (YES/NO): NO